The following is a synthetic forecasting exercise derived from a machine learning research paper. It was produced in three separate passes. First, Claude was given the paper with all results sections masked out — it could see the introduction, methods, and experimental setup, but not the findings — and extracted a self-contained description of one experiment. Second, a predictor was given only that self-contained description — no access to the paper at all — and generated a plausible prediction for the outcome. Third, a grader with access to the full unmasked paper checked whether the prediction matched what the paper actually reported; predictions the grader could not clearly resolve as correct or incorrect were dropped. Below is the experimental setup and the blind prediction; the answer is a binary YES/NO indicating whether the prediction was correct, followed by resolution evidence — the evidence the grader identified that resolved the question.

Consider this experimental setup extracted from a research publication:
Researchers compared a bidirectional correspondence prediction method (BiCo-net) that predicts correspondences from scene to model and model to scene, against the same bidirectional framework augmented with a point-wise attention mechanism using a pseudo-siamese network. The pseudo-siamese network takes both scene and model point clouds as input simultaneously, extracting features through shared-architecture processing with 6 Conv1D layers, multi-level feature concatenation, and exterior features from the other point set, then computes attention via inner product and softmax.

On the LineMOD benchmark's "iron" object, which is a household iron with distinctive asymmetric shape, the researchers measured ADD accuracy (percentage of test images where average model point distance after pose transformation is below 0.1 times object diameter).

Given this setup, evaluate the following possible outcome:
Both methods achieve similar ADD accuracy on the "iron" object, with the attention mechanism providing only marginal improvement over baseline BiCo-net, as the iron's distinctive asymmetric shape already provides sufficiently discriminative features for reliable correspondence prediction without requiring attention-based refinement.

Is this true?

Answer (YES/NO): NO